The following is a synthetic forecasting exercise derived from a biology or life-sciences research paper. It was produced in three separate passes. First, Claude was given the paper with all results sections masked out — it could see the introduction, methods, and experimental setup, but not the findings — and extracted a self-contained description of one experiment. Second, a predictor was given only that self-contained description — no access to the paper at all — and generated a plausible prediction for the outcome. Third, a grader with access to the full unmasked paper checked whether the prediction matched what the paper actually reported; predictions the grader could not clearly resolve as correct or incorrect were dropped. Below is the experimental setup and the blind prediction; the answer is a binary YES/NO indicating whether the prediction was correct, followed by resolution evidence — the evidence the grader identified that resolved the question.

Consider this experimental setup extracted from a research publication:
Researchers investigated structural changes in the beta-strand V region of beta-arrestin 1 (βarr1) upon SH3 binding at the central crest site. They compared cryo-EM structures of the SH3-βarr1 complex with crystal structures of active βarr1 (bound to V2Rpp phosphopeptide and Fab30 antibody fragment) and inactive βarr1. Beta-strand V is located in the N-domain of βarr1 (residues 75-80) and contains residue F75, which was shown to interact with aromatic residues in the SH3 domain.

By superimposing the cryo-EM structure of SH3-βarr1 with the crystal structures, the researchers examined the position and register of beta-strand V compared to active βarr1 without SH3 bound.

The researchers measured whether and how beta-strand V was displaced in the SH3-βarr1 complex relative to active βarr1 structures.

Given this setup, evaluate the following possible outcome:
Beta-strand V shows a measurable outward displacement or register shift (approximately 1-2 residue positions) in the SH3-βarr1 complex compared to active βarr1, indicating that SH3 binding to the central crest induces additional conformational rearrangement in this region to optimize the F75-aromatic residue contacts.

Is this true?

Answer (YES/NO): NO